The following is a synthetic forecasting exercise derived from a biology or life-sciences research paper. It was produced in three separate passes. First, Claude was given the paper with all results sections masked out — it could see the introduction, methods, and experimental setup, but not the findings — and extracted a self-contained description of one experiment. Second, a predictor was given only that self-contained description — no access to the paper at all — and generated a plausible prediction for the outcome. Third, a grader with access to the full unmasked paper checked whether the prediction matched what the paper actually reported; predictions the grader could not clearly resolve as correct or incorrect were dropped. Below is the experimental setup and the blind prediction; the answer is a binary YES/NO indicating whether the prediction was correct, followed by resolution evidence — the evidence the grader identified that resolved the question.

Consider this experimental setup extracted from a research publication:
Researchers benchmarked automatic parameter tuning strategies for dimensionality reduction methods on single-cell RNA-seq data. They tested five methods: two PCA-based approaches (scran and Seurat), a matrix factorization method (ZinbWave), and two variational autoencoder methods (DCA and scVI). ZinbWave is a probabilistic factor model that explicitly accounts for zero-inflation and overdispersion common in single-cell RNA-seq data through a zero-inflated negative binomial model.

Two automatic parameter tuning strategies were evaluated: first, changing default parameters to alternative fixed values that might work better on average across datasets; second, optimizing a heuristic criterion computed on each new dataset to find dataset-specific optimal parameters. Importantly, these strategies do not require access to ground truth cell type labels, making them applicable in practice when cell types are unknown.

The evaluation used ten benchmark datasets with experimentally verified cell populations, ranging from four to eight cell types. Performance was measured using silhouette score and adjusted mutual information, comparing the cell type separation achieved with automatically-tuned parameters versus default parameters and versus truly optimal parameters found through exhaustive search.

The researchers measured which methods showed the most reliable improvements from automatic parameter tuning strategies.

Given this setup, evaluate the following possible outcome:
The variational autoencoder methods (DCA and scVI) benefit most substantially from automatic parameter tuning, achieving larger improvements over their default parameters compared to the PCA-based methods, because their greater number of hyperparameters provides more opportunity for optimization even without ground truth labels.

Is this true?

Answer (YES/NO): NO